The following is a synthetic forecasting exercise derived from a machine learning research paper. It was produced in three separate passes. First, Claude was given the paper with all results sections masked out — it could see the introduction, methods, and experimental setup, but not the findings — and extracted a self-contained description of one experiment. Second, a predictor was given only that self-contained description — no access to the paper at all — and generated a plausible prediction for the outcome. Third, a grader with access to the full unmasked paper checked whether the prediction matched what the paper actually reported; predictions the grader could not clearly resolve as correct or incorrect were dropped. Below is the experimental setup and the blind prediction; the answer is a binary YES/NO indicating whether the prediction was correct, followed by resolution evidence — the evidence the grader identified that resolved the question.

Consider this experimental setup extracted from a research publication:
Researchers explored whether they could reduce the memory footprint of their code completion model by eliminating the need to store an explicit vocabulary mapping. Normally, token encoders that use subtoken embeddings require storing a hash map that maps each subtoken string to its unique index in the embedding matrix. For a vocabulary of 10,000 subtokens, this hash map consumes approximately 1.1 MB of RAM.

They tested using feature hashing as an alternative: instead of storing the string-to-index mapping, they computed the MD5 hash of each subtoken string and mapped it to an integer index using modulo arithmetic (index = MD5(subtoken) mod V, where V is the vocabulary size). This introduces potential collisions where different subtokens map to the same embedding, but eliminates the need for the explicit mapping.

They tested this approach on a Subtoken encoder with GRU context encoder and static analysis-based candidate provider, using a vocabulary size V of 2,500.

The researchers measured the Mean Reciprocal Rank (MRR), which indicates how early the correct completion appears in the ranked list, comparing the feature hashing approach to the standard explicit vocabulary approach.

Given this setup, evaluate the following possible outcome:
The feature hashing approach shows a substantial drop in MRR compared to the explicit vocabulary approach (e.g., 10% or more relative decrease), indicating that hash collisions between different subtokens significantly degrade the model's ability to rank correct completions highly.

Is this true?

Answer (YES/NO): NO